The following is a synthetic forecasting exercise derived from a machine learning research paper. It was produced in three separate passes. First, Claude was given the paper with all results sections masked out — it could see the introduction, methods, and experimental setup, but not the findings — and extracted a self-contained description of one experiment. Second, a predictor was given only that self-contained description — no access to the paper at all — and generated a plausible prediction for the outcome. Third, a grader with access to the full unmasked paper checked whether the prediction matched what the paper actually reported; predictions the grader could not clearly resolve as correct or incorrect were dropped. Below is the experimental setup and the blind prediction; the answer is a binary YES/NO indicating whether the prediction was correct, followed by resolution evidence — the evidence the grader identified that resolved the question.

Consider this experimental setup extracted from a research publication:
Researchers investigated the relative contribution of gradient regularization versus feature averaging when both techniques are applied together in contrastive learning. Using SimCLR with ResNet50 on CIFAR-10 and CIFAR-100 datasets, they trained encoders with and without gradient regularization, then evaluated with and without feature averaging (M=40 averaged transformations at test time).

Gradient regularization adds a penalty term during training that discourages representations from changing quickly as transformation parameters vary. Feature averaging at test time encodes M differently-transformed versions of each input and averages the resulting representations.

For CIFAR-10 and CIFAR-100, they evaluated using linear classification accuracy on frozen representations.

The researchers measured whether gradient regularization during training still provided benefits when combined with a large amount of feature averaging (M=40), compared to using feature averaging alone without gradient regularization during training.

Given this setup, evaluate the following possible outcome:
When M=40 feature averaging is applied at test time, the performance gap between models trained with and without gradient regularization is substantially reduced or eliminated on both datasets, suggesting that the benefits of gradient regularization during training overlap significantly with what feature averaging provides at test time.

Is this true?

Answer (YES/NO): NO